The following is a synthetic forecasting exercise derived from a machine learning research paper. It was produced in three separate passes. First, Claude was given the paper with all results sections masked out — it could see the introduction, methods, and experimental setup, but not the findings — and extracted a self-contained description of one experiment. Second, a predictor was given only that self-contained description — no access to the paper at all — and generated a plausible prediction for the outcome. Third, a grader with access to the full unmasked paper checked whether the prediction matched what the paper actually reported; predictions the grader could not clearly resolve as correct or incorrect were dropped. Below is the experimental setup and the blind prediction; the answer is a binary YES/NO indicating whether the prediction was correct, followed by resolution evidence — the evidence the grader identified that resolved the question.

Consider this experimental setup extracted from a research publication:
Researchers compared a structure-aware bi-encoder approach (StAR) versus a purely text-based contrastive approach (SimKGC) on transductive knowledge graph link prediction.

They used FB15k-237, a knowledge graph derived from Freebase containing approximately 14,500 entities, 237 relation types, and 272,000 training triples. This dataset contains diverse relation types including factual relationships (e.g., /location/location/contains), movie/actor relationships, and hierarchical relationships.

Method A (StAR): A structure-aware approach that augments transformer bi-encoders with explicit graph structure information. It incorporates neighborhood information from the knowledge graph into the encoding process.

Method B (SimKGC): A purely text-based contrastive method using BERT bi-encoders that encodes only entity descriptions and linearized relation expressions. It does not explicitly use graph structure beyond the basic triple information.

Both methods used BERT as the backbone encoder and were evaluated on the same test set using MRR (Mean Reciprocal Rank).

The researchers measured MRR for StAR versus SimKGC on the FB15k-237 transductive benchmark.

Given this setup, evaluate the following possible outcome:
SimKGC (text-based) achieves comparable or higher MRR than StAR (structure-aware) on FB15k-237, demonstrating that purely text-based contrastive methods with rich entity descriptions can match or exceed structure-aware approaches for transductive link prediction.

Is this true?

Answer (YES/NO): YES